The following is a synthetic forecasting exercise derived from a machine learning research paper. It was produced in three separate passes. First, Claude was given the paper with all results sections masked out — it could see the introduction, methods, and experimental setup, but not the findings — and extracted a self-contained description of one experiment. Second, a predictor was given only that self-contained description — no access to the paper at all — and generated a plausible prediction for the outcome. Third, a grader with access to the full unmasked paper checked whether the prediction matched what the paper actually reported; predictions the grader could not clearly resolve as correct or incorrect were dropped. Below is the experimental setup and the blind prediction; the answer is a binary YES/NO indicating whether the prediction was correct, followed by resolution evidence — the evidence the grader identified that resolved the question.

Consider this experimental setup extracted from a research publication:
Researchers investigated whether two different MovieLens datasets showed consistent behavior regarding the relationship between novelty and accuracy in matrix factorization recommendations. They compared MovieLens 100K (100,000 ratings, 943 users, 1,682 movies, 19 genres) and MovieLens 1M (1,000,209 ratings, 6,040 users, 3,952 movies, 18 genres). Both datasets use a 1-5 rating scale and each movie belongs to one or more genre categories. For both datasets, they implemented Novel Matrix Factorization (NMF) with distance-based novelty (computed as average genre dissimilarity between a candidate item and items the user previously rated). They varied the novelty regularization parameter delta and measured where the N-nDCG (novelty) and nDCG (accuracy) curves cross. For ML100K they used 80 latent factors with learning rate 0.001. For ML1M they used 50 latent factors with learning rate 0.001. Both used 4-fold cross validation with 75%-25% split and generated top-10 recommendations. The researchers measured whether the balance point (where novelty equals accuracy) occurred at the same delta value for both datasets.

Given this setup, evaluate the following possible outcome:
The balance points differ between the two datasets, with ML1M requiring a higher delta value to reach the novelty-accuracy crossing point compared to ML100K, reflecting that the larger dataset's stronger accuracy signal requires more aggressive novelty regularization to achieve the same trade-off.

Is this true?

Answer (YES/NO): NO